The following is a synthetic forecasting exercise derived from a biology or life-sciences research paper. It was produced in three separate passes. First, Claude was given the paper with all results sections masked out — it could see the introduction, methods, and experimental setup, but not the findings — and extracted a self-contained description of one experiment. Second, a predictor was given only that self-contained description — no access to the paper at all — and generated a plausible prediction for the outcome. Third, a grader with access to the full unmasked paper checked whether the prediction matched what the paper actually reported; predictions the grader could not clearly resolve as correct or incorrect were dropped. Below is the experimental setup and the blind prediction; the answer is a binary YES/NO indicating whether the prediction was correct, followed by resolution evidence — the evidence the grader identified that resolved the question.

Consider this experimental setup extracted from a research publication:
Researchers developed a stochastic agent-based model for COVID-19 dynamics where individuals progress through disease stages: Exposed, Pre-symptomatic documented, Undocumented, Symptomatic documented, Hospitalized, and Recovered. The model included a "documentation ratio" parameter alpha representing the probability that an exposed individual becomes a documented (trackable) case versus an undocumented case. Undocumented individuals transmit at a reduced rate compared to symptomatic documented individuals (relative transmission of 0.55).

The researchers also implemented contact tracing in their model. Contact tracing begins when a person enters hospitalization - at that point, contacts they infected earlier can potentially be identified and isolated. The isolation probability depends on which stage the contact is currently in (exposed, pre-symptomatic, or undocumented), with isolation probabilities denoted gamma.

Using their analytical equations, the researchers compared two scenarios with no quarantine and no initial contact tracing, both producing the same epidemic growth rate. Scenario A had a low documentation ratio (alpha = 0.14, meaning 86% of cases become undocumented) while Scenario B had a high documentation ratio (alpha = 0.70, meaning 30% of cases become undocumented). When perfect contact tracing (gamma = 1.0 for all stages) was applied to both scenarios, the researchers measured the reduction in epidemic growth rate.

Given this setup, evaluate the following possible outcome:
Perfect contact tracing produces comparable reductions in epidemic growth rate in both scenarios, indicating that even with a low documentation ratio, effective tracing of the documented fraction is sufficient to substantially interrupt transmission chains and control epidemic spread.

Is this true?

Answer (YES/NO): NO